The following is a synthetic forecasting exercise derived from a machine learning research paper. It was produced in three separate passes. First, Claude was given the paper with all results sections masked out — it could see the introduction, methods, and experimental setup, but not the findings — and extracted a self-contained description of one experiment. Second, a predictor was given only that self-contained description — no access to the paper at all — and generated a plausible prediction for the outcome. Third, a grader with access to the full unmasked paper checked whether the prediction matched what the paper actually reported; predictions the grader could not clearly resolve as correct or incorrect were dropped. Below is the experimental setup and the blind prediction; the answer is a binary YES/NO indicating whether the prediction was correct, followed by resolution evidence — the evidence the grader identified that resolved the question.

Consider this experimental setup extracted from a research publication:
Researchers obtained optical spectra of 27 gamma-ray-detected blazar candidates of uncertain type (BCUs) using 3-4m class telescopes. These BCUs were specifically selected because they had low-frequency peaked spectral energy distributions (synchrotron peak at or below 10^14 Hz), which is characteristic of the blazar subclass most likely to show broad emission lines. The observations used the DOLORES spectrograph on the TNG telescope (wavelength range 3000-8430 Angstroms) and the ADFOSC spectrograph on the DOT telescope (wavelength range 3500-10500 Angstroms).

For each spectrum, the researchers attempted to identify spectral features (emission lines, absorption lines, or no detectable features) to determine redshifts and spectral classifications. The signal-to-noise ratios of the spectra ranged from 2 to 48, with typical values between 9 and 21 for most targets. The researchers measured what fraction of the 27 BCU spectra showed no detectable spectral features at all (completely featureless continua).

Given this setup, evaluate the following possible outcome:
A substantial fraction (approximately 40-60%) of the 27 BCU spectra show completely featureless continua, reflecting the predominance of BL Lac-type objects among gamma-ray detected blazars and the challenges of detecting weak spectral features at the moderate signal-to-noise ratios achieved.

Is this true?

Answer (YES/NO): YES